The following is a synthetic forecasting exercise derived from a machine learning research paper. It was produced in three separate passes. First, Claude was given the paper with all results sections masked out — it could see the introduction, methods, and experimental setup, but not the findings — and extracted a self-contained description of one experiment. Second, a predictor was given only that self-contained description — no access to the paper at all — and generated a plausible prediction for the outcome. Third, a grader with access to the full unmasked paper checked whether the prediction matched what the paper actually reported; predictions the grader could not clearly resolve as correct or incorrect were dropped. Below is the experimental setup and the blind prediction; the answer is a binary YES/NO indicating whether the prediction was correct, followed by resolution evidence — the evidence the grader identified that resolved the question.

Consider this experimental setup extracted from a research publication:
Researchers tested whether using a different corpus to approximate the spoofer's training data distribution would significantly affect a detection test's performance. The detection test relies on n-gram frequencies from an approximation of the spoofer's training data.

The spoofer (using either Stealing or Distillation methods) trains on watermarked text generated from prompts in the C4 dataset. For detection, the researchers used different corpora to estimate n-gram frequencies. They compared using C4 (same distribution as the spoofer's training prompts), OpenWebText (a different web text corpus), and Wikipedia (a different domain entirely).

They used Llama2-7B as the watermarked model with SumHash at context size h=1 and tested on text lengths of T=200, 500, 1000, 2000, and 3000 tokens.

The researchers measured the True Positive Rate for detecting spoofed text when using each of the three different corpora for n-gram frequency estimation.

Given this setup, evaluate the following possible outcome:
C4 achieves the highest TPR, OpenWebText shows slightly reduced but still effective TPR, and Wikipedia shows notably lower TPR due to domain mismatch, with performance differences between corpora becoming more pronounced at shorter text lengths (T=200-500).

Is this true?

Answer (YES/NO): NO